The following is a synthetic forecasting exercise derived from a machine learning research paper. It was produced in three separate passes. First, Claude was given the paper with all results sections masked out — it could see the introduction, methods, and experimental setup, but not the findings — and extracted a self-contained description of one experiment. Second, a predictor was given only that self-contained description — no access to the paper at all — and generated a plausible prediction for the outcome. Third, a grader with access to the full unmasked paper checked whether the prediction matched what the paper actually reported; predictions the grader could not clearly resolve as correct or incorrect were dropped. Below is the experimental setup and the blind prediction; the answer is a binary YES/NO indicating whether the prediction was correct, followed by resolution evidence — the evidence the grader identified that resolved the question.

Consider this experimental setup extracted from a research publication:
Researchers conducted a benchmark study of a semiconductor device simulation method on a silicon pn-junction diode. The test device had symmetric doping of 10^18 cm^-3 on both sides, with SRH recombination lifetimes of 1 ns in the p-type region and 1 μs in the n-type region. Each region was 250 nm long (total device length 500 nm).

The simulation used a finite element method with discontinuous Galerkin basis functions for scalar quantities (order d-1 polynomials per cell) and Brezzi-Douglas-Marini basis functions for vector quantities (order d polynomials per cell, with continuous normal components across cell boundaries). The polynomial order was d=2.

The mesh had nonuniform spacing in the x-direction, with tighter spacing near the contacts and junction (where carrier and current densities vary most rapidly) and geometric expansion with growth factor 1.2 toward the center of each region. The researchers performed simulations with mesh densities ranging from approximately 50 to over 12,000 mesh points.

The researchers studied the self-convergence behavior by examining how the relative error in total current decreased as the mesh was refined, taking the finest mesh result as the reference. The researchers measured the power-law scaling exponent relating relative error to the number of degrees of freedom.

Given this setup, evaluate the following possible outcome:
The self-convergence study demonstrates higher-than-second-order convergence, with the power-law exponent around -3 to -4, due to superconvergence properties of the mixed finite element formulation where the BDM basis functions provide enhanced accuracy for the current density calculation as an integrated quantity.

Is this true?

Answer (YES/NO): YES